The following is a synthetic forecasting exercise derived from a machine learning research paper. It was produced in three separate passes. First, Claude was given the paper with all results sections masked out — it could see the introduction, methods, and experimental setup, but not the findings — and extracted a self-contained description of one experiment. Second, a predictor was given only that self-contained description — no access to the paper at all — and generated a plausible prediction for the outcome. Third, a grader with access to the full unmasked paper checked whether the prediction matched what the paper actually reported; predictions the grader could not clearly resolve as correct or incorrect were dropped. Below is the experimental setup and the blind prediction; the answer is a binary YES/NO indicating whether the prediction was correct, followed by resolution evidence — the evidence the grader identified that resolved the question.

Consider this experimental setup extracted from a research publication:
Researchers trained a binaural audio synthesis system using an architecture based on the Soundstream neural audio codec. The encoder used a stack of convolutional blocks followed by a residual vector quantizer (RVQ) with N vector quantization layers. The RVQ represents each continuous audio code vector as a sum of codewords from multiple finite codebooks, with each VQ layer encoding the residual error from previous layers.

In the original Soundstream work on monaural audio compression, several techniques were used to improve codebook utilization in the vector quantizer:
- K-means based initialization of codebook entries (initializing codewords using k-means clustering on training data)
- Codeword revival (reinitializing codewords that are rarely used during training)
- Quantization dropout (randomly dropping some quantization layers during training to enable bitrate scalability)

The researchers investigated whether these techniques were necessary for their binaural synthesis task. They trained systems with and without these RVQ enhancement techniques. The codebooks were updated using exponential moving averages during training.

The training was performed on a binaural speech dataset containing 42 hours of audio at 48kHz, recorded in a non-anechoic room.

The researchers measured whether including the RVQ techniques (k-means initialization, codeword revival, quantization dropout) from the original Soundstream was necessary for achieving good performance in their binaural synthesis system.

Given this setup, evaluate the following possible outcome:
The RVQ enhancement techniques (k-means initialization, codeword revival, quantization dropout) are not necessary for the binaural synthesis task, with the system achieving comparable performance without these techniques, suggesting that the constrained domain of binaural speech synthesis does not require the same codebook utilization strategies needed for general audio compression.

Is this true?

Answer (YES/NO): YES